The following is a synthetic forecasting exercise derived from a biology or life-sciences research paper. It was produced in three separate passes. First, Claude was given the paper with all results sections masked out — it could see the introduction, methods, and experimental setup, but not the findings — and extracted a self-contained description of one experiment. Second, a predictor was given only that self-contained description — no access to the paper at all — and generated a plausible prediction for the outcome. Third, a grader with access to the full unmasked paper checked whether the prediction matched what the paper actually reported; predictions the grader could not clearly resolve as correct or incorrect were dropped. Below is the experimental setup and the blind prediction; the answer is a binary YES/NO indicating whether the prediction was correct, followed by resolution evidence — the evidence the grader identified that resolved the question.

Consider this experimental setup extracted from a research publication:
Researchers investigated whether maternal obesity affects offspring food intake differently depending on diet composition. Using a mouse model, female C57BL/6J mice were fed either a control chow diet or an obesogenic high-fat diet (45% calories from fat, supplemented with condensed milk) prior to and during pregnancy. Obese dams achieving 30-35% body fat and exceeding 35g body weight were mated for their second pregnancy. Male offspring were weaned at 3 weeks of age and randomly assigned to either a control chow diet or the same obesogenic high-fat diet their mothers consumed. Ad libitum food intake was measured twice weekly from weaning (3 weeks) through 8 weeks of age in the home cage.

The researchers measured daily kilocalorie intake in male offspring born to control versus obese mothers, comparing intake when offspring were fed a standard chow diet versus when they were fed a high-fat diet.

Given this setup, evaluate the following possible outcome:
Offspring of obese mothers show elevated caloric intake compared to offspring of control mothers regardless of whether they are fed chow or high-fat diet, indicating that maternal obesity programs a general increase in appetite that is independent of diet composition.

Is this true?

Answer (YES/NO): NO